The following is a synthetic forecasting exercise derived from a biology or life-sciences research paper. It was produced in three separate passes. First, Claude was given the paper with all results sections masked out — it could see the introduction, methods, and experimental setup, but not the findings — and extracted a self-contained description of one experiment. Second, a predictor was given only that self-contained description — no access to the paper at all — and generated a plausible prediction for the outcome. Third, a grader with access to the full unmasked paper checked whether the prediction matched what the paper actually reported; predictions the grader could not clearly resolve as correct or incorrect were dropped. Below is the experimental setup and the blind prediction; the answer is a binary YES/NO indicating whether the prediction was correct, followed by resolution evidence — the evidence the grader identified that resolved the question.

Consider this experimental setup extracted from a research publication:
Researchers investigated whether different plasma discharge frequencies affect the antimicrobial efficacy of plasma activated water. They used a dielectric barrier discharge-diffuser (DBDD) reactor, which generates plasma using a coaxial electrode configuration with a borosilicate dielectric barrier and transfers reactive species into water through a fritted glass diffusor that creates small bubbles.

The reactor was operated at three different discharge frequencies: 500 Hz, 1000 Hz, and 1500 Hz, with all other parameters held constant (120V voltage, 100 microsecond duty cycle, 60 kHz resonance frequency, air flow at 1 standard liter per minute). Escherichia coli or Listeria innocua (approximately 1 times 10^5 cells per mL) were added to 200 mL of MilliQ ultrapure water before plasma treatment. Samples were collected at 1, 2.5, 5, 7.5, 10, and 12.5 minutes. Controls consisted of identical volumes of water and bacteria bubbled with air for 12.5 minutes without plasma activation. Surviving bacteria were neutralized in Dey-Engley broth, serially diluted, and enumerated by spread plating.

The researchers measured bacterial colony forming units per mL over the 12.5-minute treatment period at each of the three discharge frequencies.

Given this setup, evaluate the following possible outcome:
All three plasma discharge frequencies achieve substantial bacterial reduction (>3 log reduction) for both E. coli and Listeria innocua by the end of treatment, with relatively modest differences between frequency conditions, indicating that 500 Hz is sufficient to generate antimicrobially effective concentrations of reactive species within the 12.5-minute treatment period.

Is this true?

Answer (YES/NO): YES